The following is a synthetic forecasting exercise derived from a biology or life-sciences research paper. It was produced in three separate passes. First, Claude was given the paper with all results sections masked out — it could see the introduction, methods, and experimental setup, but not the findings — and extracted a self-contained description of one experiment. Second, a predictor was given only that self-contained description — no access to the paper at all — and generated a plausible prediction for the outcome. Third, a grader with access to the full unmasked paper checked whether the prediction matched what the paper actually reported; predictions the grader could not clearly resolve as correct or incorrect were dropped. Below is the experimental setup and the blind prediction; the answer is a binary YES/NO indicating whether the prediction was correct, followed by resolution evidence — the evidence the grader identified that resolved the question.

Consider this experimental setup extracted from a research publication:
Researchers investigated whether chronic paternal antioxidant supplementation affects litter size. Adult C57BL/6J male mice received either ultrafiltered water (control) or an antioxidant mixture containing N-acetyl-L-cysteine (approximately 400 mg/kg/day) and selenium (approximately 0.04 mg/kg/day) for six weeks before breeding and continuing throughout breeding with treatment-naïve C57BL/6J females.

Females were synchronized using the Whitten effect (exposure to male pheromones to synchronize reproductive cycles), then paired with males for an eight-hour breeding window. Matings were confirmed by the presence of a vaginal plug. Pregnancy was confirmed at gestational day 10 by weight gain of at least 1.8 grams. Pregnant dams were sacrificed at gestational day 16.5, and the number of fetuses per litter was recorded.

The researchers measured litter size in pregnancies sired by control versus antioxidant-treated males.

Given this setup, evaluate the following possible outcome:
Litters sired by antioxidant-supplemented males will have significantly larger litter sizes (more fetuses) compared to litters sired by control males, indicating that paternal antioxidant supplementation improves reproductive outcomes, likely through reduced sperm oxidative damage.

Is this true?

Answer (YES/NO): NO